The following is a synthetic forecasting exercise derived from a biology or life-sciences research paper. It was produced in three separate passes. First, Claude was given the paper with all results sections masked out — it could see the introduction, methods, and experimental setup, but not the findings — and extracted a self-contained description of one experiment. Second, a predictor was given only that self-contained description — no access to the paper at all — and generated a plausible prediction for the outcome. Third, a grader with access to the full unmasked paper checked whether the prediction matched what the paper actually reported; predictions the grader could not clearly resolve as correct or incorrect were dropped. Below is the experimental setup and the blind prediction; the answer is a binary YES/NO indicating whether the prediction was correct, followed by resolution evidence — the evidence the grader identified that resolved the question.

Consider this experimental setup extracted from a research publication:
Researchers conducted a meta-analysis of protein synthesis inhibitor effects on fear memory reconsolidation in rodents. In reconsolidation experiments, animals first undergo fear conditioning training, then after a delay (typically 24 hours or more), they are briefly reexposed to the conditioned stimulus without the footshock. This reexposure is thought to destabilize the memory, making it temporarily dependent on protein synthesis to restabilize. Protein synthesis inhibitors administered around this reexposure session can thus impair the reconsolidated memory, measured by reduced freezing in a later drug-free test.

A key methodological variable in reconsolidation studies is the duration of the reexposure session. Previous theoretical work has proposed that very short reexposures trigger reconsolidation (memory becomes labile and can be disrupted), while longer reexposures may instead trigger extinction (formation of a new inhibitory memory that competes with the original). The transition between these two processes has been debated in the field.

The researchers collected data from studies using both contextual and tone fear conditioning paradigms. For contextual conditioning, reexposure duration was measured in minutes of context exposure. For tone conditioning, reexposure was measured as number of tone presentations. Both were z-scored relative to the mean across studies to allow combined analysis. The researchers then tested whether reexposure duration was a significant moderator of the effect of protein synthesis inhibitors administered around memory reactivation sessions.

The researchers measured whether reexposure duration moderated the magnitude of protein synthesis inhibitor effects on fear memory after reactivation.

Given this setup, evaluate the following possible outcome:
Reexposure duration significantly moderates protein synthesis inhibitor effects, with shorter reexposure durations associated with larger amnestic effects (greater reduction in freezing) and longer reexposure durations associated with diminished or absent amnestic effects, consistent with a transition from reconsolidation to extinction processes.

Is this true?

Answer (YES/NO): YES